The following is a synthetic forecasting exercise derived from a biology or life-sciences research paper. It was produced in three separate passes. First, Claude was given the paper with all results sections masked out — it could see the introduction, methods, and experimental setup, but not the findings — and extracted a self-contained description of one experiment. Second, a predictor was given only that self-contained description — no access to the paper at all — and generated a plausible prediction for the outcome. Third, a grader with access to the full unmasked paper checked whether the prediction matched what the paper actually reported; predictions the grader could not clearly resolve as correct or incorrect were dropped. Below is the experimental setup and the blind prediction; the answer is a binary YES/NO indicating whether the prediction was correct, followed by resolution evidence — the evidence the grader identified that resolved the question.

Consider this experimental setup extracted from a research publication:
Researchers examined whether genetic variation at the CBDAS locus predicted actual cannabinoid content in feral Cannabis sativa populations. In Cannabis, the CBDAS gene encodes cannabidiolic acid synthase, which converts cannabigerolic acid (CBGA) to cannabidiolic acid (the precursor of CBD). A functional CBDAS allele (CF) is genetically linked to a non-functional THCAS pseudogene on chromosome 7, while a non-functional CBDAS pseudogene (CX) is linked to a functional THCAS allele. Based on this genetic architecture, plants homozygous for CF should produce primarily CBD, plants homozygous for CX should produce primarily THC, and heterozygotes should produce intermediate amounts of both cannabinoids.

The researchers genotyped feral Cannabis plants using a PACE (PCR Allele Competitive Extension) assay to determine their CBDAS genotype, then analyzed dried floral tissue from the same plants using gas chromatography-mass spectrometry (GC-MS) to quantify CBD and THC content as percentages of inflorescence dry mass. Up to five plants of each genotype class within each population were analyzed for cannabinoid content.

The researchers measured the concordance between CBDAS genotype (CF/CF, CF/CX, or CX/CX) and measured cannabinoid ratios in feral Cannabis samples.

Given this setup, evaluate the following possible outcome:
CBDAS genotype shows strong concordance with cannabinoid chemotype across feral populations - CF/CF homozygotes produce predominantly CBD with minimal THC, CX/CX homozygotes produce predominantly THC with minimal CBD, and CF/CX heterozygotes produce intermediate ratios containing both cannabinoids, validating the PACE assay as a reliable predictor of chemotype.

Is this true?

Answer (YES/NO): YES